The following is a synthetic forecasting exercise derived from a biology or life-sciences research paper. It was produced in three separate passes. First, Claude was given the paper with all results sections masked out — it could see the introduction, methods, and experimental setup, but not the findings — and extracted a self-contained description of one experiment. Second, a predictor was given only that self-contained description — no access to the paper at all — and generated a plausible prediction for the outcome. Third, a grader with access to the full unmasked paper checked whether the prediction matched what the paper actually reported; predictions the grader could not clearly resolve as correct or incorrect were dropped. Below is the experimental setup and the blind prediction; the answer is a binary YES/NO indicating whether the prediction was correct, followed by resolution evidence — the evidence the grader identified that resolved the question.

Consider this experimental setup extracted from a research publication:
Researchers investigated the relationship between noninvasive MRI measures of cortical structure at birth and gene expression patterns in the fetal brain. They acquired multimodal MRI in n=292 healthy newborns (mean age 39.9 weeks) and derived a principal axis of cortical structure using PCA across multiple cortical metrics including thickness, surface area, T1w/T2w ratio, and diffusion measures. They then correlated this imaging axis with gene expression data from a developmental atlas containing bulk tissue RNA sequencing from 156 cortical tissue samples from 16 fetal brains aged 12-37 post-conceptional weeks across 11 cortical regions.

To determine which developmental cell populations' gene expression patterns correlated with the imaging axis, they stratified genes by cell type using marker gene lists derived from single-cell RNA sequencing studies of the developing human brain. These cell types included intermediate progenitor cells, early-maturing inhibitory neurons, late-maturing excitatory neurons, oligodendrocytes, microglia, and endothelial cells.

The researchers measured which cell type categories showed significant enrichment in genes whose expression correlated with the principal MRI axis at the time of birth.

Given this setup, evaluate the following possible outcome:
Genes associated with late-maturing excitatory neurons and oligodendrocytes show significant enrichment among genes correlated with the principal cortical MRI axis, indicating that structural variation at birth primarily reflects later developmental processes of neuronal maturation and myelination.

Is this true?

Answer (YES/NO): NO